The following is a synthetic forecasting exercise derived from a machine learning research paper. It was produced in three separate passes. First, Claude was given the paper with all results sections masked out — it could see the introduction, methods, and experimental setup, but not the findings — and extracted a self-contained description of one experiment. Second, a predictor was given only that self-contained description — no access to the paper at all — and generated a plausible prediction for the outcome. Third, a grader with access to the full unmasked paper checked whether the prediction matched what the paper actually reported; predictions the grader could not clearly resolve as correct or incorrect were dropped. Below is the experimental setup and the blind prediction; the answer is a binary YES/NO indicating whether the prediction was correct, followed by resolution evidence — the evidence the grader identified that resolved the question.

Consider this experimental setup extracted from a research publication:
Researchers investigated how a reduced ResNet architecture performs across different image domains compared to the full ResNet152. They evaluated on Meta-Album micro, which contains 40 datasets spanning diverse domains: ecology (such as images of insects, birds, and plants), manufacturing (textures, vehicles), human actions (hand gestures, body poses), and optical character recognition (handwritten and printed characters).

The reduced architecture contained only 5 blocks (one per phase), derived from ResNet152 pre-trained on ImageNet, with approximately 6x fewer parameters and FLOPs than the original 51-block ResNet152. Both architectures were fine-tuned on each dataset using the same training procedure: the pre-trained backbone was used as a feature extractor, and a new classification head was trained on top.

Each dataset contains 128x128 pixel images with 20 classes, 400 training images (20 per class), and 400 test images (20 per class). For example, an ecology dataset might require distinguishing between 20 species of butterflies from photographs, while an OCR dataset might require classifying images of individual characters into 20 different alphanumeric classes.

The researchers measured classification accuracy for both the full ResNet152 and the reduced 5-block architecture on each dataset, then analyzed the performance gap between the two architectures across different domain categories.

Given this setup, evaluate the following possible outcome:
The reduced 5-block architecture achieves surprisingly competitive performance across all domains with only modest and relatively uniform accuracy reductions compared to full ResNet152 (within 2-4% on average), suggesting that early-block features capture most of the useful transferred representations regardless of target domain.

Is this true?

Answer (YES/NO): NO